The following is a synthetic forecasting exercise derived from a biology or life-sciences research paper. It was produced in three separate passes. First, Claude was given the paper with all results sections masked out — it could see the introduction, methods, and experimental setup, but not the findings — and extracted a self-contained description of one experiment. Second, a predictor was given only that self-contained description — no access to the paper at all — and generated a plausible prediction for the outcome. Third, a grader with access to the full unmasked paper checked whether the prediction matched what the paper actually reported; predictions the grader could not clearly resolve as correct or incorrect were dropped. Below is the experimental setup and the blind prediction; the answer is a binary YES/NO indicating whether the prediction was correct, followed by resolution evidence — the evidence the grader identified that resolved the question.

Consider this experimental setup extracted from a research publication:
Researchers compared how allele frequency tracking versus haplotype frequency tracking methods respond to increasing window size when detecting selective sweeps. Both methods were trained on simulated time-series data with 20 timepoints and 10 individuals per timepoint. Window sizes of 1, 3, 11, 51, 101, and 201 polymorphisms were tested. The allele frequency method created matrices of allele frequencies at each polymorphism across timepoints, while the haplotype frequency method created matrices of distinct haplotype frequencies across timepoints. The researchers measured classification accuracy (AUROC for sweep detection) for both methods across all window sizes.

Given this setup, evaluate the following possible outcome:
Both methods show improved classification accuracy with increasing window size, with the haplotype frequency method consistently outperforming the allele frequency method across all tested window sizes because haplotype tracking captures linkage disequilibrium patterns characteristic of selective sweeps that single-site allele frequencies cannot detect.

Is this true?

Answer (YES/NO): NO